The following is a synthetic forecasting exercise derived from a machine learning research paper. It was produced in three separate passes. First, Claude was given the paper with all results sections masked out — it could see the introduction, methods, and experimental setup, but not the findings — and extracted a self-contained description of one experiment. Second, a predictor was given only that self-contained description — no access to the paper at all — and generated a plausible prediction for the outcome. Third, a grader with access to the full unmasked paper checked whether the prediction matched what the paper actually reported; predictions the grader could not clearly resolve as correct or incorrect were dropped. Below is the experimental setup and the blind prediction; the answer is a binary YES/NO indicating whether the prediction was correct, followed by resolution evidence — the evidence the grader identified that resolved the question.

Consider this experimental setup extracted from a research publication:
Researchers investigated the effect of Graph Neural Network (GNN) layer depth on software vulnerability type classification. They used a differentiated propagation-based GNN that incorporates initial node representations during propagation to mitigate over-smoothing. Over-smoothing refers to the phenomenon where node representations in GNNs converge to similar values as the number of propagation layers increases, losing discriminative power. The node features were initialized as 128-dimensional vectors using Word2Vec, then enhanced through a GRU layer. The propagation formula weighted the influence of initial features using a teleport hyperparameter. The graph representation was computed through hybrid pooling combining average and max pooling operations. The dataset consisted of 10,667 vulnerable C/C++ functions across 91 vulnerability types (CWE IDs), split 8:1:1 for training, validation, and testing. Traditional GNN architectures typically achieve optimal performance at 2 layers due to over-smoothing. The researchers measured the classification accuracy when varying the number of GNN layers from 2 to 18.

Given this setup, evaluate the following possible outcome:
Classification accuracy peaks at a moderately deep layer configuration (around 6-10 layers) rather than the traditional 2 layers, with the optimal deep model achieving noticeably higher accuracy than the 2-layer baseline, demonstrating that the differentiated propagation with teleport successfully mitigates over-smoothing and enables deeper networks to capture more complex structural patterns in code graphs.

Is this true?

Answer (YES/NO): NO